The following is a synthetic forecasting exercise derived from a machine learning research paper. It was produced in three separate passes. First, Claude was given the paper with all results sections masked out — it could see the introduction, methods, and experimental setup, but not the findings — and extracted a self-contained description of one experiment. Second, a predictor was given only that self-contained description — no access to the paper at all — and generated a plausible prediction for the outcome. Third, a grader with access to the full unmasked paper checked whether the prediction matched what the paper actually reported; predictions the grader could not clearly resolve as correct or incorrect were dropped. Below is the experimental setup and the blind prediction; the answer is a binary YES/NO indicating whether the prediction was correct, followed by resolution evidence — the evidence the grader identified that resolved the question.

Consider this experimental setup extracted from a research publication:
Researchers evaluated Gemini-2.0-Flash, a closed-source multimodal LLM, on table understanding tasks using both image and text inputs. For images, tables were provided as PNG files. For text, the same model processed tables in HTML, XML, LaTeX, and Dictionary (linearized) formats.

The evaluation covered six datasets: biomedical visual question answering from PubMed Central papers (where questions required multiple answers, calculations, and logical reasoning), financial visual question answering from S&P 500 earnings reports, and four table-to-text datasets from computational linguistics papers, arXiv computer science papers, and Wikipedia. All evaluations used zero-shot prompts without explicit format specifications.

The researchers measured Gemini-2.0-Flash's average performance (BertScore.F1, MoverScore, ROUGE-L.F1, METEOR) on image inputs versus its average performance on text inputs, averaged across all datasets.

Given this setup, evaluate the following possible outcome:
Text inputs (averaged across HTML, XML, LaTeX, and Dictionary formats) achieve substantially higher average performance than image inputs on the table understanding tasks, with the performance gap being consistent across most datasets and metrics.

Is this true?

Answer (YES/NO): NO